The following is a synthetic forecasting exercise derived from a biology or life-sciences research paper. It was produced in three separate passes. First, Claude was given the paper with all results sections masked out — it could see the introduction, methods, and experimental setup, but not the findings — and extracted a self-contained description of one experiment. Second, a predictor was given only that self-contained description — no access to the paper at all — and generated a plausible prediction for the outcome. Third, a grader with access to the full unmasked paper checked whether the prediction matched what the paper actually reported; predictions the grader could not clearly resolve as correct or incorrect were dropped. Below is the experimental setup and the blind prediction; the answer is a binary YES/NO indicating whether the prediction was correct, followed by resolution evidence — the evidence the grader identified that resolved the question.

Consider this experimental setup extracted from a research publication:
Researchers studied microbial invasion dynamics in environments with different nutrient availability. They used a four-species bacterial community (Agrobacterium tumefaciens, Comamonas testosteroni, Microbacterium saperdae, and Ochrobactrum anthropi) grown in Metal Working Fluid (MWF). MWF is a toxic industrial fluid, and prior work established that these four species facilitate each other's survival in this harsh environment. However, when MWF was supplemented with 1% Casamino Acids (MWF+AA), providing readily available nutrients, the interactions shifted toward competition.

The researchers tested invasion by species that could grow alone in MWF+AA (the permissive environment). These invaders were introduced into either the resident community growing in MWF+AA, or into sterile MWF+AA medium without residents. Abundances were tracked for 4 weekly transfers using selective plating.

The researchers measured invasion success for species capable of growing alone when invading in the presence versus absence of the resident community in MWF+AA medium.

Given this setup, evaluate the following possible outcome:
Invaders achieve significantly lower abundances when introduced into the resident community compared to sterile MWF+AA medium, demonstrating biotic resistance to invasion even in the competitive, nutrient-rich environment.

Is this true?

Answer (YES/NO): YES